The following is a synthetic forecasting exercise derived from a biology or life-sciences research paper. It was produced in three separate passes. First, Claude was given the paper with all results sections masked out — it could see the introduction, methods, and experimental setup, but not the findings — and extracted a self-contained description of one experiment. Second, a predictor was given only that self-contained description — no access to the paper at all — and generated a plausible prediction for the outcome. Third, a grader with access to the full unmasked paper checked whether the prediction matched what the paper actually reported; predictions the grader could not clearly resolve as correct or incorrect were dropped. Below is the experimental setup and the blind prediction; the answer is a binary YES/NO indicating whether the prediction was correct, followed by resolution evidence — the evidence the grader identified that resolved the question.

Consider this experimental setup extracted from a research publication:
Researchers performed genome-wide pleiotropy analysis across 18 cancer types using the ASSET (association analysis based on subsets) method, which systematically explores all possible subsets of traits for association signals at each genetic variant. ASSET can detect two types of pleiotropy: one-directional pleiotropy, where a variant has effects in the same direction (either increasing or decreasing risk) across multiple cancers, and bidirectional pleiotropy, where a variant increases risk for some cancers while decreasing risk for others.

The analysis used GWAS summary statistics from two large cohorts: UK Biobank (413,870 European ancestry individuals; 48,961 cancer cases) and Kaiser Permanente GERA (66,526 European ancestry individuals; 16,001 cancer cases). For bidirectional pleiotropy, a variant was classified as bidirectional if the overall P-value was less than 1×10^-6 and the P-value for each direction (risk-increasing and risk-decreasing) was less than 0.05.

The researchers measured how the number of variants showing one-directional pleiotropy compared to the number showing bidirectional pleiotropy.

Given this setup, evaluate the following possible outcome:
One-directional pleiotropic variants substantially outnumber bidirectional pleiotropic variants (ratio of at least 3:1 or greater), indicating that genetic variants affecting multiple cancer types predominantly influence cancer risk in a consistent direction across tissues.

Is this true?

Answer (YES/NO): YES